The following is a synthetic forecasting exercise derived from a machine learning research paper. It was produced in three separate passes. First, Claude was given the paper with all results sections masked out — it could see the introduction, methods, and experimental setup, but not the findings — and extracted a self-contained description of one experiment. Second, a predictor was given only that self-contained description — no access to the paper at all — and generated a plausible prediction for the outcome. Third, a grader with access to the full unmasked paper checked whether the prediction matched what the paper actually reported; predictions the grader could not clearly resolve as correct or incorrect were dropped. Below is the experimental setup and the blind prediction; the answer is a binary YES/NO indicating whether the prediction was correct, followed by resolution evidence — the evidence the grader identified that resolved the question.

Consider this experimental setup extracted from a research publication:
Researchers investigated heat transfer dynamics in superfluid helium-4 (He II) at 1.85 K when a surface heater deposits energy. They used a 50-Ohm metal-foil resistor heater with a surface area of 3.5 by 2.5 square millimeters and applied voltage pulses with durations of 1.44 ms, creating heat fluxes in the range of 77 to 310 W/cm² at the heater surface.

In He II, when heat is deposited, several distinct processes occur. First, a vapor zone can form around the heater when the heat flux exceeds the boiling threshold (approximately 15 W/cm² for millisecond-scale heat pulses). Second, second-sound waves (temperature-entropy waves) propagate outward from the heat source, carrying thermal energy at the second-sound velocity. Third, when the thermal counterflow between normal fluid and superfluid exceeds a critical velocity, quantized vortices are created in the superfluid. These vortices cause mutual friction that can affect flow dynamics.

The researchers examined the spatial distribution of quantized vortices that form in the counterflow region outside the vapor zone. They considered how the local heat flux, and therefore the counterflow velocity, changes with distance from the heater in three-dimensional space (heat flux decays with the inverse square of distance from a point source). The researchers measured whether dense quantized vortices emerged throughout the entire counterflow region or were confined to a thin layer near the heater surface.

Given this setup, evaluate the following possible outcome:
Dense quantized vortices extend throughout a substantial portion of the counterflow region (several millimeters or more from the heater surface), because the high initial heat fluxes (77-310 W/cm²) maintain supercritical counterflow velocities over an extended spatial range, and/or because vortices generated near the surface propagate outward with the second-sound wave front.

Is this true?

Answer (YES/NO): NO